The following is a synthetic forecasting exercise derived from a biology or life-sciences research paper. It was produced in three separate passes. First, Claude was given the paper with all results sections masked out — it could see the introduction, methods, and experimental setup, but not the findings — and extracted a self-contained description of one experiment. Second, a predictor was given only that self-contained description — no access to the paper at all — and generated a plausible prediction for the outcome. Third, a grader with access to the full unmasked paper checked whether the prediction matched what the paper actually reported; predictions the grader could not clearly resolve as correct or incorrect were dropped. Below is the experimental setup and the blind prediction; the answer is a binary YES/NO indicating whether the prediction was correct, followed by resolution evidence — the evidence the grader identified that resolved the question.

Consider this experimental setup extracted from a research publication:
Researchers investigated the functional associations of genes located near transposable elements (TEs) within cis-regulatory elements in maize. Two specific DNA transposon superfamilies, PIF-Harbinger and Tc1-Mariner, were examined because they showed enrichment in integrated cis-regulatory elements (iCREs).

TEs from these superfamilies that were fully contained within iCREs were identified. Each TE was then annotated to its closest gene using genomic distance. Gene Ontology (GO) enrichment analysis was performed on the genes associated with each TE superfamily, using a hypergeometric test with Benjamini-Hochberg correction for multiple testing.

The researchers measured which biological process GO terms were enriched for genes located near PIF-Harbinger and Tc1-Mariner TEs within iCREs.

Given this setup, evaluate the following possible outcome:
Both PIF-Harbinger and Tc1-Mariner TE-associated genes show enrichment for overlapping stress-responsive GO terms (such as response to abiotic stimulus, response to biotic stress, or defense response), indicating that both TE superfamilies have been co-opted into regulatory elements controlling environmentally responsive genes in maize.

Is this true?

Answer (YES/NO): YES